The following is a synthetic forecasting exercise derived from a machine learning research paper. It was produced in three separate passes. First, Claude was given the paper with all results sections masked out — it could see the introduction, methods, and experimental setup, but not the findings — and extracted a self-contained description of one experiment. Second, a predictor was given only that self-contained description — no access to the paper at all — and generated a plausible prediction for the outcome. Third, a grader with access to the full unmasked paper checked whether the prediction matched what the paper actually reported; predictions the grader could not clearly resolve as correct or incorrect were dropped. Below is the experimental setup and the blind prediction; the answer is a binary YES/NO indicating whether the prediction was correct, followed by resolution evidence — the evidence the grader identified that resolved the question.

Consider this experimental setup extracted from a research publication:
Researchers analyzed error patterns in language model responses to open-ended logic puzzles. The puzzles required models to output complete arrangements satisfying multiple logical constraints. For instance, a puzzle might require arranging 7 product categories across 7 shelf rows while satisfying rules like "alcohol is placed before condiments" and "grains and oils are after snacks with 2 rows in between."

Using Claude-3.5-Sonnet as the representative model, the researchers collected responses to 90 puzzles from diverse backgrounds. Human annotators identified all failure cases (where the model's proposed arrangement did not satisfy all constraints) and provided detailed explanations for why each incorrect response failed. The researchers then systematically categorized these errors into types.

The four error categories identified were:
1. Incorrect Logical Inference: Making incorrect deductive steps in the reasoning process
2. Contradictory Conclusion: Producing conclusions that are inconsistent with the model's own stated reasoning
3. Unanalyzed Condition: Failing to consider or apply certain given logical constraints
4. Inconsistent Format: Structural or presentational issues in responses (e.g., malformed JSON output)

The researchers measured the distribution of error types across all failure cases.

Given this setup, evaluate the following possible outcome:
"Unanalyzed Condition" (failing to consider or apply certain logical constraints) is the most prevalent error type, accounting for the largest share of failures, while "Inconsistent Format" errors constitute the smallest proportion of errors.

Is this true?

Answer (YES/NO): NO